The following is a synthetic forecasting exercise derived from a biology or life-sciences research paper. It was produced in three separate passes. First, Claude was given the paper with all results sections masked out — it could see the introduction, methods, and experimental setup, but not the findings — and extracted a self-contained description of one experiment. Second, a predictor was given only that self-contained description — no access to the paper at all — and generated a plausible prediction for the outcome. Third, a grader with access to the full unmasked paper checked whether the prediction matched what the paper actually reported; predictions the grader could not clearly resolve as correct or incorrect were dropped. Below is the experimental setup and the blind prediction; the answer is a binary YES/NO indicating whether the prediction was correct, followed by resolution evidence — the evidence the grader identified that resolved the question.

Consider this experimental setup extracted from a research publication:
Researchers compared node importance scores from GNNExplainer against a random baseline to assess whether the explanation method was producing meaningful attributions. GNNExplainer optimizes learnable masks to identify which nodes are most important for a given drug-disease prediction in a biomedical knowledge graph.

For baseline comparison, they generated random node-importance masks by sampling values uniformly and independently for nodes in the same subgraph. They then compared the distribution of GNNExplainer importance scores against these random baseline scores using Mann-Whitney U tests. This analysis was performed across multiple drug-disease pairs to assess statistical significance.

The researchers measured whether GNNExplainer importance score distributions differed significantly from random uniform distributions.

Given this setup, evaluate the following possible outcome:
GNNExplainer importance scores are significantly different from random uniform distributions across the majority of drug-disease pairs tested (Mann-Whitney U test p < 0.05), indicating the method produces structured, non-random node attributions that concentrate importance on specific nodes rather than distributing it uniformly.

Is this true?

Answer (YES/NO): YES